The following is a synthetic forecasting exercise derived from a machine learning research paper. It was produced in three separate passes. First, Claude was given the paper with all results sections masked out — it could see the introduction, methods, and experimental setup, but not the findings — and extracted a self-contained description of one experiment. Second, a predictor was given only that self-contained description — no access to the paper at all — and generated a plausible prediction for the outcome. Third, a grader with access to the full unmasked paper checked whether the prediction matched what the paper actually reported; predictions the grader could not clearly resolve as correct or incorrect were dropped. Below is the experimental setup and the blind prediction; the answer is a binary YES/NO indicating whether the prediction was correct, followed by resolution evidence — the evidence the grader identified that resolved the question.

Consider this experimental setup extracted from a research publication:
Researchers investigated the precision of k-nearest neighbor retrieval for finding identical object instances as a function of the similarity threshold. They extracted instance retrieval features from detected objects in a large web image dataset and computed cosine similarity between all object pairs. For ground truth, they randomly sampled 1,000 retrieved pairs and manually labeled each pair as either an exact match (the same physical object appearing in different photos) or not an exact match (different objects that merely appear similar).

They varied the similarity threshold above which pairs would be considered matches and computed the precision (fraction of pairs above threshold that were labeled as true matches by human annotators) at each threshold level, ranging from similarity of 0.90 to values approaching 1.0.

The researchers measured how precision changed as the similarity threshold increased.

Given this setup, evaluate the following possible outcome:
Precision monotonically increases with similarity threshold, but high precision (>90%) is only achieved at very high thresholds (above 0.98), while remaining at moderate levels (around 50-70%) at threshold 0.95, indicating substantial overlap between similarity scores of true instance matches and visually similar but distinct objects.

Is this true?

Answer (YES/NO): NO